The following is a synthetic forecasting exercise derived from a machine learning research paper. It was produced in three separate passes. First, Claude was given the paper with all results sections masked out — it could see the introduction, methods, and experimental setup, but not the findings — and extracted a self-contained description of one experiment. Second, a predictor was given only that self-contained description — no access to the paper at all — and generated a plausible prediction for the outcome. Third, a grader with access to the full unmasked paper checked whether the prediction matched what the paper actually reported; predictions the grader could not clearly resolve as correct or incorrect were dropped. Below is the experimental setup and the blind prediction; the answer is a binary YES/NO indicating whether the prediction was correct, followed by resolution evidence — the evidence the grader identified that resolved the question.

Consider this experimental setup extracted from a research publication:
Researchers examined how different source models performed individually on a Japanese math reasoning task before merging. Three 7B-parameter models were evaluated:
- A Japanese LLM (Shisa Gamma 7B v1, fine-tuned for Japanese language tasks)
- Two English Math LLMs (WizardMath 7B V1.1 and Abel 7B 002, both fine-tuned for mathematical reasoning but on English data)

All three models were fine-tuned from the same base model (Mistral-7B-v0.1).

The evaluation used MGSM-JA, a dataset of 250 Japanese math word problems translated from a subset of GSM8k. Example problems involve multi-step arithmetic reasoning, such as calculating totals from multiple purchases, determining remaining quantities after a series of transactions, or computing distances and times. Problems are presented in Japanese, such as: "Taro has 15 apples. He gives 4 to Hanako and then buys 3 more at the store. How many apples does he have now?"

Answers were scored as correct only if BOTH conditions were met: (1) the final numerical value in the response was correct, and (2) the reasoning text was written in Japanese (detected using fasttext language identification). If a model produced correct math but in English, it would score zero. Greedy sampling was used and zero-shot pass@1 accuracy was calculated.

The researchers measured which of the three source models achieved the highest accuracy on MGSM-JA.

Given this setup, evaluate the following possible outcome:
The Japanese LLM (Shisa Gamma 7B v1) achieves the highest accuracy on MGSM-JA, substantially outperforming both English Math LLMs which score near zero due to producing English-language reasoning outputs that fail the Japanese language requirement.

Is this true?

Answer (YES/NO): NO